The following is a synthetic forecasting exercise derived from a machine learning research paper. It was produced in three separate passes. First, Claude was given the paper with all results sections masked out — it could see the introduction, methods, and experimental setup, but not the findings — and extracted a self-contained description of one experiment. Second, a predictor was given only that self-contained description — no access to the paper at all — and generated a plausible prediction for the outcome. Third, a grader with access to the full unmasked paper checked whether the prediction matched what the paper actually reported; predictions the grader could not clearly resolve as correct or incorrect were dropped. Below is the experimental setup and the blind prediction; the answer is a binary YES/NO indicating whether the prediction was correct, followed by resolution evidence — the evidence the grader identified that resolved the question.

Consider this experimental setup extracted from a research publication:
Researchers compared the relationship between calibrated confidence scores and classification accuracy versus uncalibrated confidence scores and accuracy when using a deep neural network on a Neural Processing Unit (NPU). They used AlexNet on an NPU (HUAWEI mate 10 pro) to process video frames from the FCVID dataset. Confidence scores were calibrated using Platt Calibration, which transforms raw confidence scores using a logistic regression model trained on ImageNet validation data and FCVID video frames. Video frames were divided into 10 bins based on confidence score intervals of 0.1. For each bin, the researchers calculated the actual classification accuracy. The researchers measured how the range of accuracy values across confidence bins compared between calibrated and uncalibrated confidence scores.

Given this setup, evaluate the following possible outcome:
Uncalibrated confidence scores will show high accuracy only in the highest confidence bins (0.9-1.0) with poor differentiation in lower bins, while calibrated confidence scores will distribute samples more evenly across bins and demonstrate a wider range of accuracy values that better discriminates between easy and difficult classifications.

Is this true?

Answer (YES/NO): NO